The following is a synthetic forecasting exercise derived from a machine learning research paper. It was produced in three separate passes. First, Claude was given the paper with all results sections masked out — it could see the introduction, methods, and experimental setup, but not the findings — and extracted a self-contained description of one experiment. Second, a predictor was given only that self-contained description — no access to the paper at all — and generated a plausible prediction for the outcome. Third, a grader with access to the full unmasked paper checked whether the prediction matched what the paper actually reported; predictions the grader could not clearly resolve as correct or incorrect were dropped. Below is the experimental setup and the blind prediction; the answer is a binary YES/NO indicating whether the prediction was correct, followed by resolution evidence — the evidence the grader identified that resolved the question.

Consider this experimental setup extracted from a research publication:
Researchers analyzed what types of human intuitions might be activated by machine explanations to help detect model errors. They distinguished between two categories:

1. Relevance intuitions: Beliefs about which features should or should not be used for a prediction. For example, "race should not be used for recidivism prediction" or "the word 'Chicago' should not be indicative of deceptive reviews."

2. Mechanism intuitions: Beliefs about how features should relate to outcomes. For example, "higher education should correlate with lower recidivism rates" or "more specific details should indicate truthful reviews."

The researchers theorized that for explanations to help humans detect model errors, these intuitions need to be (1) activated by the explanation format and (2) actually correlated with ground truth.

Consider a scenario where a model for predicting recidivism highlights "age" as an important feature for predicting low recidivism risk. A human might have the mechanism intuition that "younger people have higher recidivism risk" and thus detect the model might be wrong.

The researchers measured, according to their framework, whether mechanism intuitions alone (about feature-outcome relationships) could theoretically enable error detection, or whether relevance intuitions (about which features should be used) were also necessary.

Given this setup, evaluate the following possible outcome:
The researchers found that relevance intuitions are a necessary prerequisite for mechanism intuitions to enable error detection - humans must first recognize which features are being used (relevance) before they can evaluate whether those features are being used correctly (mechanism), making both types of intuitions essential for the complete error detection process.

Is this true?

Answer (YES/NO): NO